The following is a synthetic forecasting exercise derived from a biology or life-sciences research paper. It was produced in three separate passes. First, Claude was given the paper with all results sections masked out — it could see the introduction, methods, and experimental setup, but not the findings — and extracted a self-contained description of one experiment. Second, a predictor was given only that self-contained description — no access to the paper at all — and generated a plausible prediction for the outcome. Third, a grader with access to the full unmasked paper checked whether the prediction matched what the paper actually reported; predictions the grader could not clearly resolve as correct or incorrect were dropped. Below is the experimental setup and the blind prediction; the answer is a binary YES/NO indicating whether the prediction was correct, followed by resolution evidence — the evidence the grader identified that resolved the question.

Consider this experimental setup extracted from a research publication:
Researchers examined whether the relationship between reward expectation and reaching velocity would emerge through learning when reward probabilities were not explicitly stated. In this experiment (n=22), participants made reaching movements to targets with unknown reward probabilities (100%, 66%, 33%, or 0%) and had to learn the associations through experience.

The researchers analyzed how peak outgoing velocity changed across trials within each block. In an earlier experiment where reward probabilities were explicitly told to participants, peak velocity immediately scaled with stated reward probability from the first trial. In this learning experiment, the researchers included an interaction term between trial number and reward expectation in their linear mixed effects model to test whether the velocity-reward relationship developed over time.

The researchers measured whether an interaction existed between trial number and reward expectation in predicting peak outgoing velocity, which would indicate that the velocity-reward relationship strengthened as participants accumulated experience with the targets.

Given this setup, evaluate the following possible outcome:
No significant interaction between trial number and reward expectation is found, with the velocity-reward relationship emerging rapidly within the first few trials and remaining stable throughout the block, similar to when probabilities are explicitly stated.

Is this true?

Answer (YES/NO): NO